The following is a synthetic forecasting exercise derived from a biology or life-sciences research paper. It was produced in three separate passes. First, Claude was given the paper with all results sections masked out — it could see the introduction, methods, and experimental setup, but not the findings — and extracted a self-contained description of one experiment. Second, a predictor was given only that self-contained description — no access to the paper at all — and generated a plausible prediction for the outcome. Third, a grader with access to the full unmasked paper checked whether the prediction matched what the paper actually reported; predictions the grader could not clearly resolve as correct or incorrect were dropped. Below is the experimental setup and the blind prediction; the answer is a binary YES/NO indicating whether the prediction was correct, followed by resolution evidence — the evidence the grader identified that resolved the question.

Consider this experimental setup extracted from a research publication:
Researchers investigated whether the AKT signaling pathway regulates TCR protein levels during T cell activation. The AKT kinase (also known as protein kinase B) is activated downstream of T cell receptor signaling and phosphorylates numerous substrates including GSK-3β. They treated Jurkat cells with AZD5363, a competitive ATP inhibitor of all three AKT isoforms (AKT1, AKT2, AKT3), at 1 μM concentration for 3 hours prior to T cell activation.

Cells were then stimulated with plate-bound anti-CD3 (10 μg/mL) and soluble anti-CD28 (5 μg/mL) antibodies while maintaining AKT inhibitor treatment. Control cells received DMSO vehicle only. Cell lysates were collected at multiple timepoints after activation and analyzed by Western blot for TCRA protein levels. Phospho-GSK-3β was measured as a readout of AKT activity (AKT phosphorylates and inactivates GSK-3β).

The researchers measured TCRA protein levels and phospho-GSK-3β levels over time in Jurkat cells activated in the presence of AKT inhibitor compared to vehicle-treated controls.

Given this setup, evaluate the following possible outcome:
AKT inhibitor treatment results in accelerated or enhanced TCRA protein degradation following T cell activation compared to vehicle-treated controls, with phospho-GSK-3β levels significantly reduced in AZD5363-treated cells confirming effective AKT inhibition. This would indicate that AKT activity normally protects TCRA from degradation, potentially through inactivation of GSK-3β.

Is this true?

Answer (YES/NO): NO